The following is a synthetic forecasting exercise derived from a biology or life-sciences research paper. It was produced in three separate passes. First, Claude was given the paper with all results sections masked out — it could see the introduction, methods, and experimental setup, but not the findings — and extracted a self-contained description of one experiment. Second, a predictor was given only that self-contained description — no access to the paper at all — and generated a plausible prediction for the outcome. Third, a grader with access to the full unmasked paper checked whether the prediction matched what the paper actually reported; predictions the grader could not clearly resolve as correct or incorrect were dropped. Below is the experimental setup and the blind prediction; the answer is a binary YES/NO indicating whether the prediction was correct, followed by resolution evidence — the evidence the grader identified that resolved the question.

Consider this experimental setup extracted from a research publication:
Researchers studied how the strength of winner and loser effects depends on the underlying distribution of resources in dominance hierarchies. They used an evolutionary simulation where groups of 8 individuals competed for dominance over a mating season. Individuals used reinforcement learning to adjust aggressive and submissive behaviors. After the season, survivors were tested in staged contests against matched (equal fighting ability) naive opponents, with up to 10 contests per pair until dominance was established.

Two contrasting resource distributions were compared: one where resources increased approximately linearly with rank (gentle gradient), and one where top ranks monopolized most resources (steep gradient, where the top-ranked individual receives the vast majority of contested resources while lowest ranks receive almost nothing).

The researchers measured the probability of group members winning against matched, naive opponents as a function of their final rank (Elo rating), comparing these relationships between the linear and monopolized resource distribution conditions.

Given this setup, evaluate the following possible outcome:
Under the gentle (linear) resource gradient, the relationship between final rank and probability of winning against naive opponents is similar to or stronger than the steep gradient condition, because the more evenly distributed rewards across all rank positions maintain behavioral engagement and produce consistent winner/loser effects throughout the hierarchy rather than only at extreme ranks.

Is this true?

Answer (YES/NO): NO